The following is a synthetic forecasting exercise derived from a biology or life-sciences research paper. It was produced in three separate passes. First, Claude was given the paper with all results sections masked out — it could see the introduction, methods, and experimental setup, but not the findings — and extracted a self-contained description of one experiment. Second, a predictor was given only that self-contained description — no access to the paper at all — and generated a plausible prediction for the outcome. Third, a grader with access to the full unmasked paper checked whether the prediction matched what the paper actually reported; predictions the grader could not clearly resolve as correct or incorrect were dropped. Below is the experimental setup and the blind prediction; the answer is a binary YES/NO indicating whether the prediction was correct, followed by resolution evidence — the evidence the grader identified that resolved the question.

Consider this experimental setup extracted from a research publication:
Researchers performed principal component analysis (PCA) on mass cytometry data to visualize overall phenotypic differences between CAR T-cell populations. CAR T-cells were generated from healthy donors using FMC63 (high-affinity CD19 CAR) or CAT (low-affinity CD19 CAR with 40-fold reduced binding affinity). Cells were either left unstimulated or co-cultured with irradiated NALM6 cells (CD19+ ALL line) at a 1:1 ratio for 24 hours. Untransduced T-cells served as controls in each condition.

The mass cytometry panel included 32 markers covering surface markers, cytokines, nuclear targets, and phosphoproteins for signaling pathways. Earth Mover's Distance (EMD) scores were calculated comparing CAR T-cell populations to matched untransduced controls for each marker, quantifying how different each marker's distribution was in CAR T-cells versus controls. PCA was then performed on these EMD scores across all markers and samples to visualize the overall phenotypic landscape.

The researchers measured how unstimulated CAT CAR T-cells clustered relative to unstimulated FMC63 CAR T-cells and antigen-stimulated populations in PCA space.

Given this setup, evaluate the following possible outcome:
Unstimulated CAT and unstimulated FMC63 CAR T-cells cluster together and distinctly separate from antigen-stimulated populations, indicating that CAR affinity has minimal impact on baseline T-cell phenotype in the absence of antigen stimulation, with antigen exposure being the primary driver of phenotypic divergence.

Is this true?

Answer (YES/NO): NO